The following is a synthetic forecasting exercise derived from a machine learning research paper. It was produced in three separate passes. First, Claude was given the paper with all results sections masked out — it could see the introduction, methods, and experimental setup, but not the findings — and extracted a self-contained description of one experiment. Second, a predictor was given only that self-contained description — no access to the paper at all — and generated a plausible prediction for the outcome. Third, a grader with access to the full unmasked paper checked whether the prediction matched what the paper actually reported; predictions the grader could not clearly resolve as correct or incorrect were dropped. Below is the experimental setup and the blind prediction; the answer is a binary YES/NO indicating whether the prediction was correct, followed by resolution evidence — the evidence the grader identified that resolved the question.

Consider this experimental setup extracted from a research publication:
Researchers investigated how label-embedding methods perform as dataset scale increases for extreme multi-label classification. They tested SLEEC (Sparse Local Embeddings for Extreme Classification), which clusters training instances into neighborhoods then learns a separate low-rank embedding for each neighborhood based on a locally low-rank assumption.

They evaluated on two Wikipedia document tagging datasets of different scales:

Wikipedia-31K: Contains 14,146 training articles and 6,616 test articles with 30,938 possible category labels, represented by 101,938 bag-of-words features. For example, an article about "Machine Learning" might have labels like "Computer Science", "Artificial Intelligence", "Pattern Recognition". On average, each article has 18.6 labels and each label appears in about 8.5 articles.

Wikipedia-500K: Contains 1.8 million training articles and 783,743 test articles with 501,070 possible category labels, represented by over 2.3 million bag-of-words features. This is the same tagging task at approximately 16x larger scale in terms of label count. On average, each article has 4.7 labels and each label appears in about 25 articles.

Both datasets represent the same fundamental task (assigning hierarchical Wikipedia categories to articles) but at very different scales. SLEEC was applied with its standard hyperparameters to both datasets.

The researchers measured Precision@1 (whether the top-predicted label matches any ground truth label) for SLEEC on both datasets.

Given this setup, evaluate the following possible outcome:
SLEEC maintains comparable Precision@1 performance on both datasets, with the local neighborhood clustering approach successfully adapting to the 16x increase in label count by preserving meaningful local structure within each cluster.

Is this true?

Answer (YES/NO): NO